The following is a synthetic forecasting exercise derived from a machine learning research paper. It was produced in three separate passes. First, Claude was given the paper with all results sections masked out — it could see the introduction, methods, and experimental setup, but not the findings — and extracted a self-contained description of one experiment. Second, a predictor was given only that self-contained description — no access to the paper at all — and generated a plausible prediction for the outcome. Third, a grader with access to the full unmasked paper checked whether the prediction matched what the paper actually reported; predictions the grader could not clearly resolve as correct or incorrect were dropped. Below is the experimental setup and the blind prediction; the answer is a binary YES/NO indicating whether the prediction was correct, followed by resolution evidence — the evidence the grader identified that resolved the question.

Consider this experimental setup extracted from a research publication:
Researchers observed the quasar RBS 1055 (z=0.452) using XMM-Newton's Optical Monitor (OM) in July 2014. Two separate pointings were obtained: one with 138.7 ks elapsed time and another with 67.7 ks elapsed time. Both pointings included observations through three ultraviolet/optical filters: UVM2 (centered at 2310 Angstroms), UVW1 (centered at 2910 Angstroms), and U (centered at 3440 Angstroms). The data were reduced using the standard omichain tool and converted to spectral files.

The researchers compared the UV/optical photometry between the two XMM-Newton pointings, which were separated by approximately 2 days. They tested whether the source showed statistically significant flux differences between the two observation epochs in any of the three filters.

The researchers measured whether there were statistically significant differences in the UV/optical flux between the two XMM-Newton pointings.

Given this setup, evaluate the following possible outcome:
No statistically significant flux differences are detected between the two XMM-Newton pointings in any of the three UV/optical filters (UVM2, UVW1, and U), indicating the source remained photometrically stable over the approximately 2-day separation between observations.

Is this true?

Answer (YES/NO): YES